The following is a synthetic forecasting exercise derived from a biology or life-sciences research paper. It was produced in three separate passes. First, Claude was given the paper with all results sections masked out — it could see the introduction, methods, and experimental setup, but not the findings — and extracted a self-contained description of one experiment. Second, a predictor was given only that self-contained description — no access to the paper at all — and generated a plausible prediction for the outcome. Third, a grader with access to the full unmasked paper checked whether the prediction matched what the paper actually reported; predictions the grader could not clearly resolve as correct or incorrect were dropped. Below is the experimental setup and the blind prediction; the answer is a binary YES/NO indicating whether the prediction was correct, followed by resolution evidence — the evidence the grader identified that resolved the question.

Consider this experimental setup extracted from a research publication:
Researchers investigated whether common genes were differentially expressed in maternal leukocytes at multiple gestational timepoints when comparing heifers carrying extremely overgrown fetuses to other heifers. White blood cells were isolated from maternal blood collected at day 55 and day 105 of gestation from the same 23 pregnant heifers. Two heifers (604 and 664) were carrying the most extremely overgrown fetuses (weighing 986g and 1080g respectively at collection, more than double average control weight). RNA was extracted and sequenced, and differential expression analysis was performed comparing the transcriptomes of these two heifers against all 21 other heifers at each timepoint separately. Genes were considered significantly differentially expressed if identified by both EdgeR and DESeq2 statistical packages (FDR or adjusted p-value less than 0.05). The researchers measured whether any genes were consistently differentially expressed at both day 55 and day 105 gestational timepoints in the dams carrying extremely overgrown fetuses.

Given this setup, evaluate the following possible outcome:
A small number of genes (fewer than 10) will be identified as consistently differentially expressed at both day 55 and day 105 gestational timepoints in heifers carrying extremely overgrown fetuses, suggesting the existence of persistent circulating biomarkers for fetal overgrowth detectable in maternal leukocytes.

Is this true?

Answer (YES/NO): YES